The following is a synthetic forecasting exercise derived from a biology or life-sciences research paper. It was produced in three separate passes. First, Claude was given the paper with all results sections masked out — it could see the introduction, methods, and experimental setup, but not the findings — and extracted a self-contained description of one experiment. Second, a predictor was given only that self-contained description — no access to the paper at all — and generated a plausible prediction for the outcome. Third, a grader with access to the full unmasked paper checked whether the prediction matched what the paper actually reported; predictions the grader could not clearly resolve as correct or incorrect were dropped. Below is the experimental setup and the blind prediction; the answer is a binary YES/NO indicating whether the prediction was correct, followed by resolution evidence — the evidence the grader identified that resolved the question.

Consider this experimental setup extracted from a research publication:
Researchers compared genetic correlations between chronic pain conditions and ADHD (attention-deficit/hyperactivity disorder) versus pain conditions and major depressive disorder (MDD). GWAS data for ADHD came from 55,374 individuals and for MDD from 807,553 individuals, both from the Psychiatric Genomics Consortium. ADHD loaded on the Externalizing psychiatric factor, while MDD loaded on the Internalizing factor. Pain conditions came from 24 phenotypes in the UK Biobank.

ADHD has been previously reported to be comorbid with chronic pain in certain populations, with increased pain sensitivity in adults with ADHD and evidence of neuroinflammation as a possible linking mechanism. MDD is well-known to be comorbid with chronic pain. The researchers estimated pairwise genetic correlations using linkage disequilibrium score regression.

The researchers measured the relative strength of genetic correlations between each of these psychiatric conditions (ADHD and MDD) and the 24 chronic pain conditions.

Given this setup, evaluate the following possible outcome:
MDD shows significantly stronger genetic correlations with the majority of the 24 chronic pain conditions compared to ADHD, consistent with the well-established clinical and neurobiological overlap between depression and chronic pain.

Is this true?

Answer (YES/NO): NO